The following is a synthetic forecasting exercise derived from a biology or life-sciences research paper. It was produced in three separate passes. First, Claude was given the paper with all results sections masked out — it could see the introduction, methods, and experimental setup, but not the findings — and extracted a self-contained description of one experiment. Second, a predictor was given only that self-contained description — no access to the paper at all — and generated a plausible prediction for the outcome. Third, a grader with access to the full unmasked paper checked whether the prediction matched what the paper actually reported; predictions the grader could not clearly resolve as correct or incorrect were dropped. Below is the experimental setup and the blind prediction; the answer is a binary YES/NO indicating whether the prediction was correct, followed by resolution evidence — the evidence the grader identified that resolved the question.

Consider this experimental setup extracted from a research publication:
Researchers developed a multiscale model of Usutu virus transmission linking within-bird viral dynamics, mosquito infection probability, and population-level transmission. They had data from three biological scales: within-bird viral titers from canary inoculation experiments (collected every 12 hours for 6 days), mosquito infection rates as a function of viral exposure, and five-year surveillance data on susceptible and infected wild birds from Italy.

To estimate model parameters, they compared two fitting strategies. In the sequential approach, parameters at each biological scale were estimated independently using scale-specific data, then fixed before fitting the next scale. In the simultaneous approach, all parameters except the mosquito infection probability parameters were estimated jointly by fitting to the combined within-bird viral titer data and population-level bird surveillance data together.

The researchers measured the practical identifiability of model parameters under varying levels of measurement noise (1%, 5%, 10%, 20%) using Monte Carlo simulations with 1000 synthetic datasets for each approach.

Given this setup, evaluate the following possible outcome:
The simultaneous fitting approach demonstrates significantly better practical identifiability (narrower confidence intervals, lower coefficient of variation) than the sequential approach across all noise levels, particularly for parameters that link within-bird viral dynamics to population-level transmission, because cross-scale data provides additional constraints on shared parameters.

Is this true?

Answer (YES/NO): YES